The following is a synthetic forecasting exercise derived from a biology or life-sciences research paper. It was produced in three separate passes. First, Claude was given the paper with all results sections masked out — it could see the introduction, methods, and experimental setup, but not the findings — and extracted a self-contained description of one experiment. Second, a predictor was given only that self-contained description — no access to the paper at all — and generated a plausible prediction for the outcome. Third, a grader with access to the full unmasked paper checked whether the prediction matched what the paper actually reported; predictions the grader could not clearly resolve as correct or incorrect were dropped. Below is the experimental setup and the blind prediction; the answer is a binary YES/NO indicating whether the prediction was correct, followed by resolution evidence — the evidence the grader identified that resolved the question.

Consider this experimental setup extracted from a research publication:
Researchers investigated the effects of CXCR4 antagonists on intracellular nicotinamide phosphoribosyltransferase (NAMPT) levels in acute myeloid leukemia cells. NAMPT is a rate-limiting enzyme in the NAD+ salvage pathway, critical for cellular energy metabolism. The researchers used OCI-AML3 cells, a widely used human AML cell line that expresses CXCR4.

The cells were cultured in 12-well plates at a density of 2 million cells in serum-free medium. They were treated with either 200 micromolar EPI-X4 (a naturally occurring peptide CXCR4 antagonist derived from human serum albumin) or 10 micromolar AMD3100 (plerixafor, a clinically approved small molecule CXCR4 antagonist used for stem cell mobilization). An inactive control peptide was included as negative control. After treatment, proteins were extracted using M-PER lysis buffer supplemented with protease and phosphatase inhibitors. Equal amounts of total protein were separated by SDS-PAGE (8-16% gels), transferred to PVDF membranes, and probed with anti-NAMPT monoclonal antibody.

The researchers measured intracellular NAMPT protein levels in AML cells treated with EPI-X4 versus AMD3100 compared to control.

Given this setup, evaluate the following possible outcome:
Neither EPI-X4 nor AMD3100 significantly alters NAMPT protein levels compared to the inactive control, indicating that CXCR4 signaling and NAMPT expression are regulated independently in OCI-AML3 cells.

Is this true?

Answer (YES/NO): NO